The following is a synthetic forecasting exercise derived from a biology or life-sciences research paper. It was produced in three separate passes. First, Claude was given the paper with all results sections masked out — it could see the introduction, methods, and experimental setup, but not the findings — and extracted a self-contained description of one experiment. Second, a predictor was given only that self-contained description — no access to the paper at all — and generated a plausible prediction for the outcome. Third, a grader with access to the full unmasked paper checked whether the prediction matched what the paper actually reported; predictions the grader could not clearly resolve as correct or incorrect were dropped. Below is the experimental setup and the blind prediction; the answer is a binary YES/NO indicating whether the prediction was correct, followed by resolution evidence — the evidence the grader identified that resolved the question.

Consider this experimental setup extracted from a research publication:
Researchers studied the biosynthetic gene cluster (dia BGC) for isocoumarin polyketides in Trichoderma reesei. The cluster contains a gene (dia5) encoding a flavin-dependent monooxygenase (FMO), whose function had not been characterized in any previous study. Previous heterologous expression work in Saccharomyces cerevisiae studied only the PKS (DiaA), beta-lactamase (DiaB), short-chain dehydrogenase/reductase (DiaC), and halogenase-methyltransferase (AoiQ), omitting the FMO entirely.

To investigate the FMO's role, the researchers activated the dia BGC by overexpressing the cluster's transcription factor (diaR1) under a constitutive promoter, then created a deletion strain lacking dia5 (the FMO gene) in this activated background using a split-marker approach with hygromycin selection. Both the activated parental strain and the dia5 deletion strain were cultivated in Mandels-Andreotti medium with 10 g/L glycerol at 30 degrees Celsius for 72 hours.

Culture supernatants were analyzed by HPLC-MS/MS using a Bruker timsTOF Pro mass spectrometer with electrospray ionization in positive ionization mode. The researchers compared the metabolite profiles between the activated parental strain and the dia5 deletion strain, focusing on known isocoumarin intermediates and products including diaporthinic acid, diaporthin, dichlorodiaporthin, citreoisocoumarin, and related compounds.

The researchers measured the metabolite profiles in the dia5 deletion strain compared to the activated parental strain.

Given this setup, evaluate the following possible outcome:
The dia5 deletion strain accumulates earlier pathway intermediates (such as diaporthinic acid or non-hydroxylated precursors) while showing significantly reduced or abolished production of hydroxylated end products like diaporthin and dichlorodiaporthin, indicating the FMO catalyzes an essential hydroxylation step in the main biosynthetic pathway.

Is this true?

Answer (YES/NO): NO